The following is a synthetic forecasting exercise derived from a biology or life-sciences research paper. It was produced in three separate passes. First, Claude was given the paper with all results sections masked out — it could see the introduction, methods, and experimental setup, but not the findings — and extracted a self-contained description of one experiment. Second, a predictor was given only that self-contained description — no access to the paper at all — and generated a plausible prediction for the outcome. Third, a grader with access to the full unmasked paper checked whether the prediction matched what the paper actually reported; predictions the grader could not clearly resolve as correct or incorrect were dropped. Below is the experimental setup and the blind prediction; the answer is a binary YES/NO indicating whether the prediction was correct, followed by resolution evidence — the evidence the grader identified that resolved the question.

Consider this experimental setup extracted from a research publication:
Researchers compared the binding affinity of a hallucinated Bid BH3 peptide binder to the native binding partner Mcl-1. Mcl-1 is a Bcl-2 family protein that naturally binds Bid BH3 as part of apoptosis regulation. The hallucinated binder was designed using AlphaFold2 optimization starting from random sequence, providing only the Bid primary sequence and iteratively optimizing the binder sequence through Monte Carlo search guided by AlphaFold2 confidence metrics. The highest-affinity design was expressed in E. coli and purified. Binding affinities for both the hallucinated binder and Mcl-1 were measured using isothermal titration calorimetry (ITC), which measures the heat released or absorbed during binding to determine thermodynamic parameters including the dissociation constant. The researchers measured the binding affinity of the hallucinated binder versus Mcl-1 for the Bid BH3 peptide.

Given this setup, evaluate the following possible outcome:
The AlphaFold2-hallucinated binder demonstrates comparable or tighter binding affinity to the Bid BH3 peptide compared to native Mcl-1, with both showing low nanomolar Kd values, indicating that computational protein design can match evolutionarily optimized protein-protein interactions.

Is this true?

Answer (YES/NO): NO